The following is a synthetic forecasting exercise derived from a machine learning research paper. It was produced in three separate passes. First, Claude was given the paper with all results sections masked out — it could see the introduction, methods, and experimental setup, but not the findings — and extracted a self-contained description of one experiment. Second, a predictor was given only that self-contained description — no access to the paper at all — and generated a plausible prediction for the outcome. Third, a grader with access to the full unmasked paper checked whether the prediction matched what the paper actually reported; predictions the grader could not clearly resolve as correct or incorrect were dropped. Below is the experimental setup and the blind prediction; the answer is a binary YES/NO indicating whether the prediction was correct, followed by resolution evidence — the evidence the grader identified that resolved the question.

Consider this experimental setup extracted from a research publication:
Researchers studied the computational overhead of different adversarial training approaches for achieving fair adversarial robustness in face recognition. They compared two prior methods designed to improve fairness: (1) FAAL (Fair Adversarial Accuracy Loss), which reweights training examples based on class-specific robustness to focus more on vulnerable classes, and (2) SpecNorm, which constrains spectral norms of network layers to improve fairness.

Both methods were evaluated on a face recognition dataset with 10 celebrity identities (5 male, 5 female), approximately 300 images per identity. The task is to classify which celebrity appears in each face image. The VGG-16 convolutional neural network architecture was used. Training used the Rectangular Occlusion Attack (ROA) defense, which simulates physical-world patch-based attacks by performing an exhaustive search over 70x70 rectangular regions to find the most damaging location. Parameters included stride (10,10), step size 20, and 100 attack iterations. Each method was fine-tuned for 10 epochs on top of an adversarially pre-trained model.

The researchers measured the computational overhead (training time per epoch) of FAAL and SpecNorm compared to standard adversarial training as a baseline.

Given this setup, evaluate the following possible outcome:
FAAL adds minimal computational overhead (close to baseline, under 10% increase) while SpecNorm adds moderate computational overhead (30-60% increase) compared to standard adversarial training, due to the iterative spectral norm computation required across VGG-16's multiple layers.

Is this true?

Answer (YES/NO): NO